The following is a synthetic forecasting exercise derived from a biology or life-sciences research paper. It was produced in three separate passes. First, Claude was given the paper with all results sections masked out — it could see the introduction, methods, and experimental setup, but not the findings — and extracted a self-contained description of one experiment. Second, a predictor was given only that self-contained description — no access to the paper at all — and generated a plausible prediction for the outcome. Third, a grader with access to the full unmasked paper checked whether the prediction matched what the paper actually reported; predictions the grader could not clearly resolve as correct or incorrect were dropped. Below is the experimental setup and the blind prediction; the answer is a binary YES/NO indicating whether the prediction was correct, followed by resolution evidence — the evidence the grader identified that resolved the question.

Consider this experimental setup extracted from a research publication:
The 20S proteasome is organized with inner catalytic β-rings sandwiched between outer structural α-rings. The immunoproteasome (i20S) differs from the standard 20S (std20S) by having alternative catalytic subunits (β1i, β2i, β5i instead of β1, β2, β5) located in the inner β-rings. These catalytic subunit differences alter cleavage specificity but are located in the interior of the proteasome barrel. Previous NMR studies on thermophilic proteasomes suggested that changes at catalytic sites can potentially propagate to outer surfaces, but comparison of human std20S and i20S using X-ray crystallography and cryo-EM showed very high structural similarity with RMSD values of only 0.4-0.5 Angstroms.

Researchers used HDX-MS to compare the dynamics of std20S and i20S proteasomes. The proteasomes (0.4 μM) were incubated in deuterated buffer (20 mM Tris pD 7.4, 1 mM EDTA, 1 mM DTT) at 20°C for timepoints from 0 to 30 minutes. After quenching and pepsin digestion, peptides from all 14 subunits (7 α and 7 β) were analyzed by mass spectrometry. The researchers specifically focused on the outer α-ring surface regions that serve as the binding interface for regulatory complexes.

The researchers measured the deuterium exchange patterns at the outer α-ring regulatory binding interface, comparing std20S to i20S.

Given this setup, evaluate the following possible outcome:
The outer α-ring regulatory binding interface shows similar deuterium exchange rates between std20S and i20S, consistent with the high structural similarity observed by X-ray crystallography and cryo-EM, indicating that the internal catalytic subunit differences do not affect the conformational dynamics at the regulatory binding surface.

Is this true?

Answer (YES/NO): NO